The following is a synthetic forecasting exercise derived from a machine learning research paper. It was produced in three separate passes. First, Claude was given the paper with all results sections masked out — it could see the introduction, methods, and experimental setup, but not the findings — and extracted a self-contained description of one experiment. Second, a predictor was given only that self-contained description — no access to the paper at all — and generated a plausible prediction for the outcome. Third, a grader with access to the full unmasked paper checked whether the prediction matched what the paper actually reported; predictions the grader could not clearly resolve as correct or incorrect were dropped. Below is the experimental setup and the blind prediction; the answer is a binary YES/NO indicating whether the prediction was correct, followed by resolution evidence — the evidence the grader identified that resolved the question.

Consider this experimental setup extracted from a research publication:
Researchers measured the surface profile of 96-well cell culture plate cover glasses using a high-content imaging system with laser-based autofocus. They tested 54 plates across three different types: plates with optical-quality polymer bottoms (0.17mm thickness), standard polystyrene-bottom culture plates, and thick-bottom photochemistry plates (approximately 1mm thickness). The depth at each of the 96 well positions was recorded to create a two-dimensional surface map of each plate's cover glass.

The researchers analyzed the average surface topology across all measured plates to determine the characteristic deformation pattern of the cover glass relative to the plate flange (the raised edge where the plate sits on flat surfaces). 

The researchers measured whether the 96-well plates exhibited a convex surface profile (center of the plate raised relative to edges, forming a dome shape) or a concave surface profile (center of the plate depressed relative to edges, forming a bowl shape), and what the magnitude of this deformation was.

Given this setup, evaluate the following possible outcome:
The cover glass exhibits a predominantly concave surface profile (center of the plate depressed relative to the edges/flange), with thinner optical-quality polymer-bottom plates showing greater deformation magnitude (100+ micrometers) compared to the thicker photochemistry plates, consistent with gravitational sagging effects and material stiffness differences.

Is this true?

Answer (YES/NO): NO